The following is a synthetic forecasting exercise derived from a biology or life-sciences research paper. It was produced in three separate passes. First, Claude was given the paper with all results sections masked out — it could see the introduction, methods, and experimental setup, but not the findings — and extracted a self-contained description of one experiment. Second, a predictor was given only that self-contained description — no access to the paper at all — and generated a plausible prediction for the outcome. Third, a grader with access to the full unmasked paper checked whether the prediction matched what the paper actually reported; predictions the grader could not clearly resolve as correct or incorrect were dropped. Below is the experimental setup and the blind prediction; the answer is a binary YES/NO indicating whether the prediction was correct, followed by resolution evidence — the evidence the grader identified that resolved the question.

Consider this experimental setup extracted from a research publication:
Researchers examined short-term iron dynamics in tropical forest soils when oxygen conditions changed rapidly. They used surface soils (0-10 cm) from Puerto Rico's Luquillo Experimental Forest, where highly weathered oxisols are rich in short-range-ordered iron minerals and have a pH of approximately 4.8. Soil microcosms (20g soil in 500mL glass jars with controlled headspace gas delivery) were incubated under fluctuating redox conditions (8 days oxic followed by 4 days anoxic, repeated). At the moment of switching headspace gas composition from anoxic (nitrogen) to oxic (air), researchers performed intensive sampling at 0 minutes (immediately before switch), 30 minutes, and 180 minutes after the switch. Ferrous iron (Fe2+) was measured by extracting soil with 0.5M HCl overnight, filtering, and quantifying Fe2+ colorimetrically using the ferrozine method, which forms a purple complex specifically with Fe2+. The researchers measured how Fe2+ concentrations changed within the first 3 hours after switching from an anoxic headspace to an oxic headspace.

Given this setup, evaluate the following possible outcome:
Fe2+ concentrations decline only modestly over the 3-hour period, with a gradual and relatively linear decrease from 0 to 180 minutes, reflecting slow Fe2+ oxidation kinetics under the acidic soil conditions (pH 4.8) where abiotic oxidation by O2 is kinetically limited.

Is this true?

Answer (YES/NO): NO